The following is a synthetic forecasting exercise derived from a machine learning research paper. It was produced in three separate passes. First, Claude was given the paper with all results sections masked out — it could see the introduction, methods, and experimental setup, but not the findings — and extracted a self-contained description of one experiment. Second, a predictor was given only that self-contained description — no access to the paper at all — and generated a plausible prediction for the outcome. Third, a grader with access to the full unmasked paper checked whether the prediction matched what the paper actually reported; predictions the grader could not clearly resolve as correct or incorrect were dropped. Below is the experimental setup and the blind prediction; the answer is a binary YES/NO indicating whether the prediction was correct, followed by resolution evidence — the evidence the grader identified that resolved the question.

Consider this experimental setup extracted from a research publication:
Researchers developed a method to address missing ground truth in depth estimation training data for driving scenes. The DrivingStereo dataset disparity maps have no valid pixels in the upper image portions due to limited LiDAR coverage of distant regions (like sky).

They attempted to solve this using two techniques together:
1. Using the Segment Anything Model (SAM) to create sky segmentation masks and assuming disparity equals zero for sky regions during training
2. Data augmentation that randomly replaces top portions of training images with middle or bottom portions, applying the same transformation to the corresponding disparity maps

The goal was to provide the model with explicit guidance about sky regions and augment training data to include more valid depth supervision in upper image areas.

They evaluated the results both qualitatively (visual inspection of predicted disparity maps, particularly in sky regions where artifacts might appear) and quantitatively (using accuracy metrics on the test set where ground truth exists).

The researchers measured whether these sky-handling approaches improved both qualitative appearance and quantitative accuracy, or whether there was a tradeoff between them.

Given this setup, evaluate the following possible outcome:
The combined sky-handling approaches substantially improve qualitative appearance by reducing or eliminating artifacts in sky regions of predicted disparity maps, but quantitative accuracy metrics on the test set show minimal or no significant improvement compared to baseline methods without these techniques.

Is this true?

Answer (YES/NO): NO